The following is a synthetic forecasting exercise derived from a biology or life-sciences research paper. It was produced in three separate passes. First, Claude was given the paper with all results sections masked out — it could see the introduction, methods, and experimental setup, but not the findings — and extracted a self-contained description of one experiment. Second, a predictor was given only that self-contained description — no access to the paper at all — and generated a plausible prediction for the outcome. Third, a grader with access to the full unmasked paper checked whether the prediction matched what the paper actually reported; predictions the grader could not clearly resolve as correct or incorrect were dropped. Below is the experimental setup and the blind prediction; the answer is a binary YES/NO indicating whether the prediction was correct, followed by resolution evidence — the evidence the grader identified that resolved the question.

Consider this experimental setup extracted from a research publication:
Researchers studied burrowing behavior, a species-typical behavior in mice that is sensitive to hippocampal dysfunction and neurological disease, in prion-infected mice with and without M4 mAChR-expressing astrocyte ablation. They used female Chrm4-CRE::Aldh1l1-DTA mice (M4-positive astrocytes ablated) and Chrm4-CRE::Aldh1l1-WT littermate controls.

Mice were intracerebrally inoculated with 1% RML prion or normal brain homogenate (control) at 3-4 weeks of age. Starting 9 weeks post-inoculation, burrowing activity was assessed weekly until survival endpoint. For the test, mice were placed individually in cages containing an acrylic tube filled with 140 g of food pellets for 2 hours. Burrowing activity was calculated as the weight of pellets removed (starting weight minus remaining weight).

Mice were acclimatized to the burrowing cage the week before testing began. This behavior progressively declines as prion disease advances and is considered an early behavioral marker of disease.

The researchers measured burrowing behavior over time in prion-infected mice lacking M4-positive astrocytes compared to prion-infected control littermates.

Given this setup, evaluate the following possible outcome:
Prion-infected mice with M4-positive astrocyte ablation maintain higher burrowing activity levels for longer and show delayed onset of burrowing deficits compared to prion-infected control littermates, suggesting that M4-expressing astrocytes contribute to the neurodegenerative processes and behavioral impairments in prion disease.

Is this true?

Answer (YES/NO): NO